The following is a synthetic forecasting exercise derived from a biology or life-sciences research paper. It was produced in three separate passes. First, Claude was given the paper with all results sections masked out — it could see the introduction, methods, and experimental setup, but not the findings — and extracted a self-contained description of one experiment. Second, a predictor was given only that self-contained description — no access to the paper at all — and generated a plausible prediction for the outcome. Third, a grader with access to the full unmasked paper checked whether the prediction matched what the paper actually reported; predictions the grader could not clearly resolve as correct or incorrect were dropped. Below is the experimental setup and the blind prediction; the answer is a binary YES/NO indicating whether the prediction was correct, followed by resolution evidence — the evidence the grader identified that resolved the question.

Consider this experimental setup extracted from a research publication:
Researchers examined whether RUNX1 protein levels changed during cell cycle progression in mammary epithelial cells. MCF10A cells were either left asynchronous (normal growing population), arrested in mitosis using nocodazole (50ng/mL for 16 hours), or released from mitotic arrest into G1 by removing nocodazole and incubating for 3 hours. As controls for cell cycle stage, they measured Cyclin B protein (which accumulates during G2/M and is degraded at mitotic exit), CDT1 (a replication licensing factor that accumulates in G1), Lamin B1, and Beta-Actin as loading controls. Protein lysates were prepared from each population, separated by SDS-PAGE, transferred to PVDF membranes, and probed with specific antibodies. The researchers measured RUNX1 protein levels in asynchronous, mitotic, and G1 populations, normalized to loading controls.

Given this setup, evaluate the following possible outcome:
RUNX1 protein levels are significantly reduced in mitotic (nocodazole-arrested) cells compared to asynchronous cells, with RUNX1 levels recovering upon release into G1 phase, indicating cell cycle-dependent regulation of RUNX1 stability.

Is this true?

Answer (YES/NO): NO